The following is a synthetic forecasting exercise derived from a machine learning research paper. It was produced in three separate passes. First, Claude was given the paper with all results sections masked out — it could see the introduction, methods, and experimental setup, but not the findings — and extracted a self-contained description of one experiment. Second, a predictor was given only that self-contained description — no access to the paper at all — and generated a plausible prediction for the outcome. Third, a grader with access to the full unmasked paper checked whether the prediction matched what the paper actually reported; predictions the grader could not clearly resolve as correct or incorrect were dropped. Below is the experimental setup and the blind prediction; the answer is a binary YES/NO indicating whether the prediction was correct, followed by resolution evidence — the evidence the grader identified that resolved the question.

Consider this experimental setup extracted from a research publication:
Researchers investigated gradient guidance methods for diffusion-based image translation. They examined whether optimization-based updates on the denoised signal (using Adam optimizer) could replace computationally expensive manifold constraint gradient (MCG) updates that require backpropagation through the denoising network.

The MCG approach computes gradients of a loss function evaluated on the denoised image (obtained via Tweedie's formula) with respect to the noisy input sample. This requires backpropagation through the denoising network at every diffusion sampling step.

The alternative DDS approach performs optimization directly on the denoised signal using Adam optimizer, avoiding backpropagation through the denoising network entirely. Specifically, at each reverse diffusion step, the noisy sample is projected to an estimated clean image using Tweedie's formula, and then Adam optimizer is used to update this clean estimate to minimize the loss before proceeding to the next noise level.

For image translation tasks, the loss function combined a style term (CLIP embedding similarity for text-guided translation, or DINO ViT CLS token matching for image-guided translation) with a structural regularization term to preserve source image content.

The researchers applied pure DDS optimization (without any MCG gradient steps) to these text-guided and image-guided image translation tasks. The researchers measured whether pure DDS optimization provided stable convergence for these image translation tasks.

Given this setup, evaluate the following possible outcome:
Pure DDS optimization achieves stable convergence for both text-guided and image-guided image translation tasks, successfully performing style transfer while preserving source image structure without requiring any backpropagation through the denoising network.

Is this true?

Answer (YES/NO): NO